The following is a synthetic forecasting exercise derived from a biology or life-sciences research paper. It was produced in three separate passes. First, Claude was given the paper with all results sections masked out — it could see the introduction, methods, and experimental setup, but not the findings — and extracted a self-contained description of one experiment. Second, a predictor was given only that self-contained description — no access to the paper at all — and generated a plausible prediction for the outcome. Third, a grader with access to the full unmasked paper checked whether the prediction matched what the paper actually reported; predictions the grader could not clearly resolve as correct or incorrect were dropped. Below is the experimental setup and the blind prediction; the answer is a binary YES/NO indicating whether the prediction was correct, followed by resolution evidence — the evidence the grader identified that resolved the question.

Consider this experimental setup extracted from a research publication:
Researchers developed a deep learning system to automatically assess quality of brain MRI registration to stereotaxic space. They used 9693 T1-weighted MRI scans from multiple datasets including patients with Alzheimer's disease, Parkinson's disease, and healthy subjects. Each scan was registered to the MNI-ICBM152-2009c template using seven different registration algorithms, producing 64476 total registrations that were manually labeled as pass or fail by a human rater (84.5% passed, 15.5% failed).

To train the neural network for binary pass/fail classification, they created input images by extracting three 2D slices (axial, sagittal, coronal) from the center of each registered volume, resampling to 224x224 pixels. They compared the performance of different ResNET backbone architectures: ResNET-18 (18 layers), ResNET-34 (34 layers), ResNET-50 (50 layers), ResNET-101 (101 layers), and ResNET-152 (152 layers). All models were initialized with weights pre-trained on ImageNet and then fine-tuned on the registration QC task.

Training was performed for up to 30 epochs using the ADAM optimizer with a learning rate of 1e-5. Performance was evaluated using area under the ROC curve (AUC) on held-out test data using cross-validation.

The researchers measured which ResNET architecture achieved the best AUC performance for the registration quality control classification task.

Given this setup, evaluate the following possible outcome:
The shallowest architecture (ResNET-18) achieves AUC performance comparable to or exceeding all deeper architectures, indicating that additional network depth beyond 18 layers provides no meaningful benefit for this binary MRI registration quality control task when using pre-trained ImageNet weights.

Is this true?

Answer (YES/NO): YES